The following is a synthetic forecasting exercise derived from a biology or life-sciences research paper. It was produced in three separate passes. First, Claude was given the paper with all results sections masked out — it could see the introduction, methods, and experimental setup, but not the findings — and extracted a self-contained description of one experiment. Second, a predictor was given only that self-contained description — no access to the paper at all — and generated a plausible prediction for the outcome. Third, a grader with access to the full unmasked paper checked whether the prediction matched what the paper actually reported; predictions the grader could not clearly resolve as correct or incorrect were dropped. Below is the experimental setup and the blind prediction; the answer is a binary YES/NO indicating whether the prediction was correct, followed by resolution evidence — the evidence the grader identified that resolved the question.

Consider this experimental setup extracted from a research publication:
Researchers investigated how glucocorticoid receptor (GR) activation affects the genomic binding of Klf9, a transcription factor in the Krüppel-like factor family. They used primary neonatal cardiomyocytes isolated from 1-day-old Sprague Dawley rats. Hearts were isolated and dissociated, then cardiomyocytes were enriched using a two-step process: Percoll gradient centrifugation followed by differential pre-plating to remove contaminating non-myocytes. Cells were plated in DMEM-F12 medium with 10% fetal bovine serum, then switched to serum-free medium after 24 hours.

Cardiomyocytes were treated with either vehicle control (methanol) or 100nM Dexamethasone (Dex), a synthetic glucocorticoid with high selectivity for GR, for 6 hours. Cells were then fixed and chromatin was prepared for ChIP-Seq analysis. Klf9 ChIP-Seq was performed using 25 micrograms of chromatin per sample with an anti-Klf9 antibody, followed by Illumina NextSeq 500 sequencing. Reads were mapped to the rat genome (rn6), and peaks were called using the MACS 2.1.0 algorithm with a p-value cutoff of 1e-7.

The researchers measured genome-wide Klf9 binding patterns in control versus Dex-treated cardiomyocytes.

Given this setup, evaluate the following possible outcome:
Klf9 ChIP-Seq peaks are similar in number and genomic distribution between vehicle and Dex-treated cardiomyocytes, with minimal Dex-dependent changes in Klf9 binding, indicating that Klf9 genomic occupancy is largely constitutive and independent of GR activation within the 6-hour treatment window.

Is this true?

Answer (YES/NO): NO